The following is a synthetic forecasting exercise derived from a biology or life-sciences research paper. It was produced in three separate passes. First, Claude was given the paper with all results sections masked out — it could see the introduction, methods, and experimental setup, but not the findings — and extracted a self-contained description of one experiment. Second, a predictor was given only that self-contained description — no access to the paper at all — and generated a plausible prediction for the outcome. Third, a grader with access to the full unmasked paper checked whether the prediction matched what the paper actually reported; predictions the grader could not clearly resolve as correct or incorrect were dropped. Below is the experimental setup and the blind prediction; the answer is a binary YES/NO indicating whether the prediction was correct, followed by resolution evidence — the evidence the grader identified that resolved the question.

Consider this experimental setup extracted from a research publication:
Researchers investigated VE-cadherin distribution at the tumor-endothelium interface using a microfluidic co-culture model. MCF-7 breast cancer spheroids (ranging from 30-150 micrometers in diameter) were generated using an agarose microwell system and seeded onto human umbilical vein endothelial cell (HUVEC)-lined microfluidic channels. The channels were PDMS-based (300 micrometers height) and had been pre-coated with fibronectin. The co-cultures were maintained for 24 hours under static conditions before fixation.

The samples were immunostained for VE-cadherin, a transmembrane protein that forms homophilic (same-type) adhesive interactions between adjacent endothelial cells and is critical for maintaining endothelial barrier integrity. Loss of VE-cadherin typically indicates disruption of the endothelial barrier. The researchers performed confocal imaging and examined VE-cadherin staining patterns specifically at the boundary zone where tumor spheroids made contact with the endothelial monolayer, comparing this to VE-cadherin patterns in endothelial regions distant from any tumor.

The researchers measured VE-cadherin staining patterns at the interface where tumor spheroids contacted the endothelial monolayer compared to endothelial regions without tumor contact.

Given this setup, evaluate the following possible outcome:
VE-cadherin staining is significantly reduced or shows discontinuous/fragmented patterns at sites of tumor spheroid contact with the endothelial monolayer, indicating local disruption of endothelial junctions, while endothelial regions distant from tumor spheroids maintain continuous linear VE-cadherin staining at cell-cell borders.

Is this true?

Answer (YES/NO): YES